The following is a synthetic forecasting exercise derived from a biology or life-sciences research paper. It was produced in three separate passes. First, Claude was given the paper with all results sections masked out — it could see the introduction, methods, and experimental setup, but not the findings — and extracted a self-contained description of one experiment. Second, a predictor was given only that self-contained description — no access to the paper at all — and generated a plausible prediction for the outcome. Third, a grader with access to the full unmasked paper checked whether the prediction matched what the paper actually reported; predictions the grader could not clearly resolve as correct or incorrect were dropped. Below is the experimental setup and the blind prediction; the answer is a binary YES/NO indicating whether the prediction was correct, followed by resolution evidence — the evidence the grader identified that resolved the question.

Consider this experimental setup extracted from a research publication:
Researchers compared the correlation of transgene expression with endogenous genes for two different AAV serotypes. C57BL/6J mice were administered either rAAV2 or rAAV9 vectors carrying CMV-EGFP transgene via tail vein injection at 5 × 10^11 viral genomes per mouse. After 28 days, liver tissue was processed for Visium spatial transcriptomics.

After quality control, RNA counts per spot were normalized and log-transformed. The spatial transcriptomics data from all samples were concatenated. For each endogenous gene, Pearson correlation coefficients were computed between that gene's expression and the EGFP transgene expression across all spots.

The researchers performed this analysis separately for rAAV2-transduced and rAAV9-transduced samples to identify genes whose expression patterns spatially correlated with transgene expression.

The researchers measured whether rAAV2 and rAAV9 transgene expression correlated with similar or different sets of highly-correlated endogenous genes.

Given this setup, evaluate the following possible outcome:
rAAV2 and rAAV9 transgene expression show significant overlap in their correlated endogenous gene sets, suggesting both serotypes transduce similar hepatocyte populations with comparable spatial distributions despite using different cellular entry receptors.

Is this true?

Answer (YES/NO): NO